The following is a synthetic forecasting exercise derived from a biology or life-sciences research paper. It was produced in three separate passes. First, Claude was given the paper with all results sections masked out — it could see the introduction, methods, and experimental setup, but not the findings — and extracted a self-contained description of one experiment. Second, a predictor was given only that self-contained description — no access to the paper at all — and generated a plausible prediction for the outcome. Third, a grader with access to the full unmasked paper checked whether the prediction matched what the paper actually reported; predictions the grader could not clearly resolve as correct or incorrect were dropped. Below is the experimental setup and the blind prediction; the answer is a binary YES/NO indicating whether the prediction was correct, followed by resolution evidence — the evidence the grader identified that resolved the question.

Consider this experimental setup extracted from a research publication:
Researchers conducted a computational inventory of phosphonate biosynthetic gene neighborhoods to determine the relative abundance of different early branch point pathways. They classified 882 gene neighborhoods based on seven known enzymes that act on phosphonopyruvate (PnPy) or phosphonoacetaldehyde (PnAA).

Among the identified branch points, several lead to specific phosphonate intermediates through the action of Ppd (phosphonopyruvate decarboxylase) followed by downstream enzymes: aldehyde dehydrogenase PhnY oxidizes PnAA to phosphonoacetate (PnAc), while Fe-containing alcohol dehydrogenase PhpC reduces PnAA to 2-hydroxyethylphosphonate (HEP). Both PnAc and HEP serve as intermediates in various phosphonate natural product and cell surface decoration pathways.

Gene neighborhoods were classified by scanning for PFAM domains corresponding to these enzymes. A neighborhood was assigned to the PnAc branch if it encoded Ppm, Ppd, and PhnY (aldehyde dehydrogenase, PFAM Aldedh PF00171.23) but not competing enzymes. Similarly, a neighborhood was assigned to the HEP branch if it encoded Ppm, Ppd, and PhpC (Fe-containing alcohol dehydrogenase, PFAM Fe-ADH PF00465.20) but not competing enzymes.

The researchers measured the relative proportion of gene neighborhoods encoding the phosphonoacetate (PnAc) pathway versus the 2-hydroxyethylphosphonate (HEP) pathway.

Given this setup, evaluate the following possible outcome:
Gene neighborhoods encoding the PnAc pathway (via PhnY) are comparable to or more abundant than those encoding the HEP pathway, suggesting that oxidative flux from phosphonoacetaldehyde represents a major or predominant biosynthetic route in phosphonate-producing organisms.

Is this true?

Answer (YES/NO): YES